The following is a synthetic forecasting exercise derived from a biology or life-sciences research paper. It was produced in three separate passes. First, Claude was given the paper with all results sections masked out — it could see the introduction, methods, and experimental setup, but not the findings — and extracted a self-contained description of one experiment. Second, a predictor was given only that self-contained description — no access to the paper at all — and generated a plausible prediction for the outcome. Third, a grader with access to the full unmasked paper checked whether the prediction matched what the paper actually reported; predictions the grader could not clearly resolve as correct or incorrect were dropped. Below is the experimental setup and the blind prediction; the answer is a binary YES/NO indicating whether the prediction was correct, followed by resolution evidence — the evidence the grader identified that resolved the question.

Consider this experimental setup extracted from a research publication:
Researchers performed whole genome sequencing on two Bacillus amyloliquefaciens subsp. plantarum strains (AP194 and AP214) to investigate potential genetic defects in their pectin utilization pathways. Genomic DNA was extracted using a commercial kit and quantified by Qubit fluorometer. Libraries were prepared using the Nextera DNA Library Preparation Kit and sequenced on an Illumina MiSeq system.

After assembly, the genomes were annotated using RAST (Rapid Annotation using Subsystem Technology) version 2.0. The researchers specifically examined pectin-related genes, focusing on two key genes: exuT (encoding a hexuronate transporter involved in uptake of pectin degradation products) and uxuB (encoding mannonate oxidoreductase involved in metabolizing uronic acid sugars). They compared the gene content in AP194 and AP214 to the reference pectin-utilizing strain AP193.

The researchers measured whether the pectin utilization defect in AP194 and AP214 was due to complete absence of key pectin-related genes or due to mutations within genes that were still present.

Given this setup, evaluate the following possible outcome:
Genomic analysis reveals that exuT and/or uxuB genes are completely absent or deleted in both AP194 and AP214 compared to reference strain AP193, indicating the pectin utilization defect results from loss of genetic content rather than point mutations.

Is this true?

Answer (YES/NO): NO